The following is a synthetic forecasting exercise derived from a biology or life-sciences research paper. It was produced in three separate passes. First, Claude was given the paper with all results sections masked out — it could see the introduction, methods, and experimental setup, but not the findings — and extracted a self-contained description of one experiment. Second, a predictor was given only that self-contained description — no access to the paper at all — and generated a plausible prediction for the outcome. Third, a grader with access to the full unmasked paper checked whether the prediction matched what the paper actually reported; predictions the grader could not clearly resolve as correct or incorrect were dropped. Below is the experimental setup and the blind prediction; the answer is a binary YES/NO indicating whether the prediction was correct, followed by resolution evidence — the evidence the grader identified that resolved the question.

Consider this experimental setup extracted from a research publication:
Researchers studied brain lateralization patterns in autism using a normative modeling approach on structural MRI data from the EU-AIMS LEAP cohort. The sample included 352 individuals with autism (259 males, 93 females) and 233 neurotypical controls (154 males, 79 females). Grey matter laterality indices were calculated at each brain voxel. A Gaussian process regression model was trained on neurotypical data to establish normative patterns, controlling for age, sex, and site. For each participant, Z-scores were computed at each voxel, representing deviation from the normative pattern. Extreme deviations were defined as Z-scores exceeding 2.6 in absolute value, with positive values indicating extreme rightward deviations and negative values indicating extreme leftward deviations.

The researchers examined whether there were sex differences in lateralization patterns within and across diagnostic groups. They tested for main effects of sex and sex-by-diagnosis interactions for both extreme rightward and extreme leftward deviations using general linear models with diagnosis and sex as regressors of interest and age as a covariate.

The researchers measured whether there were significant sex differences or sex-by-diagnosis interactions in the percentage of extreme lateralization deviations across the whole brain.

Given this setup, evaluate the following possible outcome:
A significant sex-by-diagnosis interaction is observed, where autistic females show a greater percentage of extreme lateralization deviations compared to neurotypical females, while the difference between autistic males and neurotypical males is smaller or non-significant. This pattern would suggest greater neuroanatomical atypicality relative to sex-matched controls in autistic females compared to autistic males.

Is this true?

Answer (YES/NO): NO